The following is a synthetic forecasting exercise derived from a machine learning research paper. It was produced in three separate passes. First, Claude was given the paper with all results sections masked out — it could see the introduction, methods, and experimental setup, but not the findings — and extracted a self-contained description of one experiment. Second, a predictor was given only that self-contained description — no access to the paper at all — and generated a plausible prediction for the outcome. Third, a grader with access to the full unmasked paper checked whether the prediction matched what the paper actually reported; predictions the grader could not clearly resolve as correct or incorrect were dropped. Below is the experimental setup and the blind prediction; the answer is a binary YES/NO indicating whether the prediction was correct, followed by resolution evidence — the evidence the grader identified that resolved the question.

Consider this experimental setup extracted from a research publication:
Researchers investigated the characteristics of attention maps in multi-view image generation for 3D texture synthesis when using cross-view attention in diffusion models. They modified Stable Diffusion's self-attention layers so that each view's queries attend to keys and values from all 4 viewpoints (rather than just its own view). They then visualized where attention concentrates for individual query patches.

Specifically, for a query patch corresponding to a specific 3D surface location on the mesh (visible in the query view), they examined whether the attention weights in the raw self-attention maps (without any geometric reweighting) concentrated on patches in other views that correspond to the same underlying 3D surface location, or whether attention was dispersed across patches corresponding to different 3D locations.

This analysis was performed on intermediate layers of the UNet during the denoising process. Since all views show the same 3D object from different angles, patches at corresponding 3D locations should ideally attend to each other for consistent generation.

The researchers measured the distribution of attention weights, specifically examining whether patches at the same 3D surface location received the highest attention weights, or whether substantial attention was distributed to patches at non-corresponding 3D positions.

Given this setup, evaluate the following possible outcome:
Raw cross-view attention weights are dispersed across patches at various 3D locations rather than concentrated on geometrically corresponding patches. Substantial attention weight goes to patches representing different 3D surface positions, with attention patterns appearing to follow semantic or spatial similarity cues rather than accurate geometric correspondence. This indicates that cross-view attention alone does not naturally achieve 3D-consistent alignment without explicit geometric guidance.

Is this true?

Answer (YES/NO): YES